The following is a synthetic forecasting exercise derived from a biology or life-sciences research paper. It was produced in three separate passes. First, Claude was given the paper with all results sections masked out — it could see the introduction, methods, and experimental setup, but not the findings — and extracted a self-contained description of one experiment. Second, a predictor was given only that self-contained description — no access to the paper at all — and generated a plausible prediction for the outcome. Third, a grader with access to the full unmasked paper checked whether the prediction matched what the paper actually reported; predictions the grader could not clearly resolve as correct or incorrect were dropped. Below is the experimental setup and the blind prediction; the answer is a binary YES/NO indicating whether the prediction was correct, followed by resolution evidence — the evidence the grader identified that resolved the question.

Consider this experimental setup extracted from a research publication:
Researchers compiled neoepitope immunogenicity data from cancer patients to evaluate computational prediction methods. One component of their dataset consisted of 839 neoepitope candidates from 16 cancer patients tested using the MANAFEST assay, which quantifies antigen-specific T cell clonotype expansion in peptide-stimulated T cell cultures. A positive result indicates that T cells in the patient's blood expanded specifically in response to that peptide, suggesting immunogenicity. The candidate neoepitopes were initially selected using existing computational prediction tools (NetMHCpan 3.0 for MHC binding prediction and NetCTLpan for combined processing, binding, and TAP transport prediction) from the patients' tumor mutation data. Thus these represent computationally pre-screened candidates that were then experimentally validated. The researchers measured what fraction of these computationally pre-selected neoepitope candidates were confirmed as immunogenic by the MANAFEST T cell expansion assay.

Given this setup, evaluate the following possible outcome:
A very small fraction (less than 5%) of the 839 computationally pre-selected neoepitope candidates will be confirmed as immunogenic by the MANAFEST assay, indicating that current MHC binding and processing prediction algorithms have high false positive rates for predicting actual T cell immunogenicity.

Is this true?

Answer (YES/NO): NO